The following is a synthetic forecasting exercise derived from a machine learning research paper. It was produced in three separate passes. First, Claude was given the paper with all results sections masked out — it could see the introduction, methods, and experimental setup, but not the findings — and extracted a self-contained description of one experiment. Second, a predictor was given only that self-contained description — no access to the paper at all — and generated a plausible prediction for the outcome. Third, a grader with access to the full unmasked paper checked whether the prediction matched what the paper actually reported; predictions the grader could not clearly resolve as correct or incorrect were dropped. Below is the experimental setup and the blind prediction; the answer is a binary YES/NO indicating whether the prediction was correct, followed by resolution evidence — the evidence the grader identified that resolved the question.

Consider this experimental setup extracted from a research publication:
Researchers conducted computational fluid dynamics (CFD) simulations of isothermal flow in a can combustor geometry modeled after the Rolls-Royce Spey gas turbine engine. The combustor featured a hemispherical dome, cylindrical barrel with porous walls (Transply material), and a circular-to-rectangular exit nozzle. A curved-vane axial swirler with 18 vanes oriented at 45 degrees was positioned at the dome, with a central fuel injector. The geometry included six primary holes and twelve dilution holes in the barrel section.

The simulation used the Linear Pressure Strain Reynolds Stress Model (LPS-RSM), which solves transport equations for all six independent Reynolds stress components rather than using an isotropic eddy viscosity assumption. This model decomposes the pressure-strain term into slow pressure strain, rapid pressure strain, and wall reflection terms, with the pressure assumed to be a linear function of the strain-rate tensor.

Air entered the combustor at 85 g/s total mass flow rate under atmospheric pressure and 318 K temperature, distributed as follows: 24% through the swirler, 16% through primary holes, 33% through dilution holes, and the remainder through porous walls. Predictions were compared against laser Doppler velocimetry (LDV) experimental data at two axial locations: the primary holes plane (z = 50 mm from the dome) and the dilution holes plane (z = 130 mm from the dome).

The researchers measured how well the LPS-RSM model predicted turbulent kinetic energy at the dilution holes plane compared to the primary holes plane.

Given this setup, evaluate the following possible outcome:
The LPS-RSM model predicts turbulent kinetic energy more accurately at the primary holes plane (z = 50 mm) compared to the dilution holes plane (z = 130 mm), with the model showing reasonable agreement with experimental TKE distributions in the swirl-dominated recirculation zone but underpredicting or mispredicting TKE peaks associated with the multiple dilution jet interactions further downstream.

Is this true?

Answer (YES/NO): YES